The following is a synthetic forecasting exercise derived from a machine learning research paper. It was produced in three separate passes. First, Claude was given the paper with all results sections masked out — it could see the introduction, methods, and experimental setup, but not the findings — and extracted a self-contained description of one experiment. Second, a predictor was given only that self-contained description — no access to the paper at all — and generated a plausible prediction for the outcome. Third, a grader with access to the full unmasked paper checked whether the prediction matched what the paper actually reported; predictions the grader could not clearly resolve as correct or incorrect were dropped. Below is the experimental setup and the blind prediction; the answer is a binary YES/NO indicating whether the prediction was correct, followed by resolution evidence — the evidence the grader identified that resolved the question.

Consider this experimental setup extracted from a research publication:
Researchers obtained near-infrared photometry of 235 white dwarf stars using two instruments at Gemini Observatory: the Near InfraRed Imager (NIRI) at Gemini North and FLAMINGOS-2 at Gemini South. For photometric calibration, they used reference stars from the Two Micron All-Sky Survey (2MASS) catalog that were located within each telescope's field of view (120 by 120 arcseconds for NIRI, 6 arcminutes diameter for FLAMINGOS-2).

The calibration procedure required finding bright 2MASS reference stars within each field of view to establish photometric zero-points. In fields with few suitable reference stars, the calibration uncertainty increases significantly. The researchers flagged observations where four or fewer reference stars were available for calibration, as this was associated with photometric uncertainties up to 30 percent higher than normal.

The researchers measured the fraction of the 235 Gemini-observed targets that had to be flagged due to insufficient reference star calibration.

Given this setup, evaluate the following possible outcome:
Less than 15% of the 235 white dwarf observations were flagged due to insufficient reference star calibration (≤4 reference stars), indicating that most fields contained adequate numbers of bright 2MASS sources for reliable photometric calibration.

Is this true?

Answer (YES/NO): NO